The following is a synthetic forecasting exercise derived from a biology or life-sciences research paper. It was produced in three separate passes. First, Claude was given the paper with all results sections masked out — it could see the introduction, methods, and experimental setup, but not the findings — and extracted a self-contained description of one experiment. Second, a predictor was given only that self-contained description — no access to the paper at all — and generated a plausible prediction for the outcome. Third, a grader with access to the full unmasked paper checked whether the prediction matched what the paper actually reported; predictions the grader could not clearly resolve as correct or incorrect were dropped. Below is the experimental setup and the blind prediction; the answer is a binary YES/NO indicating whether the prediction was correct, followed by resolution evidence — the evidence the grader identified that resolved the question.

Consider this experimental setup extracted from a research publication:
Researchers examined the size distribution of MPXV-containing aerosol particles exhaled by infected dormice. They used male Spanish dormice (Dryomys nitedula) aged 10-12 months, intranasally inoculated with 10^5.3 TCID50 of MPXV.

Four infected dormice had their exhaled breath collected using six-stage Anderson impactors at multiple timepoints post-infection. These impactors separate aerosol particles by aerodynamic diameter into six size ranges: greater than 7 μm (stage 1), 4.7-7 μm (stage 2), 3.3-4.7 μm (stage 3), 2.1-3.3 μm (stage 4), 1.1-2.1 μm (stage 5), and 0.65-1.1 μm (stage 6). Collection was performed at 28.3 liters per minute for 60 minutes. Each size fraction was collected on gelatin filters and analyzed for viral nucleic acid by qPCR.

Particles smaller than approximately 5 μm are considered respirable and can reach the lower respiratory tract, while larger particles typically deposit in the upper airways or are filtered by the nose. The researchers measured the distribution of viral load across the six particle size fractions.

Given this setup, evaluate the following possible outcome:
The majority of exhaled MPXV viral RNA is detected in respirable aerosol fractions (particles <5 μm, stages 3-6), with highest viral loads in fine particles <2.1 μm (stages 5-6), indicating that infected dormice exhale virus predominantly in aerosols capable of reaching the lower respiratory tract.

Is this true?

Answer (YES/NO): NO